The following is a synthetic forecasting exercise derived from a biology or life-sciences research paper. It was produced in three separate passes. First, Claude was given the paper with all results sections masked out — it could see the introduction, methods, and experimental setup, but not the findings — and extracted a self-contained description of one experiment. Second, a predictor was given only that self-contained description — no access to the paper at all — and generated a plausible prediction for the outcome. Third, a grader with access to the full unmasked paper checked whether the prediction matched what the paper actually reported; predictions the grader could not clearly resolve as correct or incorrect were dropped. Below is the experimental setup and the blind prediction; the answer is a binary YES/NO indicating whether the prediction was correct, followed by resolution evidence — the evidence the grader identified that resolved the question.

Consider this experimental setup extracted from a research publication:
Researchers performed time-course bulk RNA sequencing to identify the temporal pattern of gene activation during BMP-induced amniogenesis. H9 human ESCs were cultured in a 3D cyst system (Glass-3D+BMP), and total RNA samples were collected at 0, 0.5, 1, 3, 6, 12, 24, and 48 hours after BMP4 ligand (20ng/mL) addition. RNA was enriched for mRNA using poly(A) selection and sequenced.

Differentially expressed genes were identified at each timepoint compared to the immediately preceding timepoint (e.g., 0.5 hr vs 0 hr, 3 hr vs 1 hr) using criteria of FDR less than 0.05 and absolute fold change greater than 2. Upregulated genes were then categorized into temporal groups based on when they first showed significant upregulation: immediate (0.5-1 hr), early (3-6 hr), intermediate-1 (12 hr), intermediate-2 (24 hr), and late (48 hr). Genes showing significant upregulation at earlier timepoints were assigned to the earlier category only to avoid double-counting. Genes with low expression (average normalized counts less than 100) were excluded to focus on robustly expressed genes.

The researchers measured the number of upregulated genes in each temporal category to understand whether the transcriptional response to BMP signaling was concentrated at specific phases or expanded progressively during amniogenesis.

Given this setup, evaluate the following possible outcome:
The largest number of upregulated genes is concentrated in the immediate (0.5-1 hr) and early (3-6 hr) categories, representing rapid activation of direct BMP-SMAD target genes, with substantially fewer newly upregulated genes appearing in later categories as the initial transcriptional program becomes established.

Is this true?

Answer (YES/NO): NO